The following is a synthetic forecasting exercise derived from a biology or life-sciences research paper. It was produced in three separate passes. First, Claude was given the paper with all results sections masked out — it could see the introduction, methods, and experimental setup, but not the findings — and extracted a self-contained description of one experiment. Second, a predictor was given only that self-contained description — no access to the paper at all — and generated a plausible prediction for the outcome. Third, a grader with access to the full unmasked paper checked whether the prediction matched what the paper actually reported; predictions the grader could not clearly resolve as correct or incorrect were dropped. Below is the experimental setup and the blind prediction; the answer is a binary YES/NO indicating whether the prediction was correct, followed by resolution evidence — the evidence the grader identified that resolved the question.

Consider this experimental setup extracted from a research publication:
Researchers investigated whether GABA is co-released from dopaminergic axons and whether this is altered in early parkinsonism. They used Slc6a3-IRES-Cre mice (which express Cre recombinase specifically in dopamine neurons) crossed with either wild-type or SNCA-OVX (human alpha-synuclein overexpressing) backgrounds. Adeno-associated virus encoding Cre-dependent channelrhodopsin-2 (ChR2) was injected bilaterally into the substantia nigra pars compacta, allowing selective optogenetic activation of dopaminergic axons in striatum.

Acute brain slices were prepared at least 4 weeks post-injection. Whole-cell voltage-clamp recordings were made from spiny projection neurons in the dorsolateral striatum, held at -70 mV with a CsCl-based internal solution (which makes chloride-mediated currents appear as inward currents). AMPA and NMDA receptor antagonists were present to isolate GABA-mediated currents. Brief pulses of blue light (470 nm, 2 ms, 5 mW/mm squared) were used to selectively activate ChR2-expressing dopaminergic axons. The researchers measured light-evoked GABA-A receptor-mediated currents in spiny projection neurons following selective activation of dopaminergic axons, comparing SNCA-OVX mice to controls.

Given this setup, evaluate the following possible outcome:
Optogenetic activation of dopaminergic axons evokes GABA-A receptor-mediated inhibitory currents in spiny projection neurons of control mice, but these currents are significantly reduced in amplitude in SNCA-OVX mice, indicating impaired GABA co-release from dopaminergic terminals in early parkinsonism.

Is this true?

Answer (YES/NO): YES